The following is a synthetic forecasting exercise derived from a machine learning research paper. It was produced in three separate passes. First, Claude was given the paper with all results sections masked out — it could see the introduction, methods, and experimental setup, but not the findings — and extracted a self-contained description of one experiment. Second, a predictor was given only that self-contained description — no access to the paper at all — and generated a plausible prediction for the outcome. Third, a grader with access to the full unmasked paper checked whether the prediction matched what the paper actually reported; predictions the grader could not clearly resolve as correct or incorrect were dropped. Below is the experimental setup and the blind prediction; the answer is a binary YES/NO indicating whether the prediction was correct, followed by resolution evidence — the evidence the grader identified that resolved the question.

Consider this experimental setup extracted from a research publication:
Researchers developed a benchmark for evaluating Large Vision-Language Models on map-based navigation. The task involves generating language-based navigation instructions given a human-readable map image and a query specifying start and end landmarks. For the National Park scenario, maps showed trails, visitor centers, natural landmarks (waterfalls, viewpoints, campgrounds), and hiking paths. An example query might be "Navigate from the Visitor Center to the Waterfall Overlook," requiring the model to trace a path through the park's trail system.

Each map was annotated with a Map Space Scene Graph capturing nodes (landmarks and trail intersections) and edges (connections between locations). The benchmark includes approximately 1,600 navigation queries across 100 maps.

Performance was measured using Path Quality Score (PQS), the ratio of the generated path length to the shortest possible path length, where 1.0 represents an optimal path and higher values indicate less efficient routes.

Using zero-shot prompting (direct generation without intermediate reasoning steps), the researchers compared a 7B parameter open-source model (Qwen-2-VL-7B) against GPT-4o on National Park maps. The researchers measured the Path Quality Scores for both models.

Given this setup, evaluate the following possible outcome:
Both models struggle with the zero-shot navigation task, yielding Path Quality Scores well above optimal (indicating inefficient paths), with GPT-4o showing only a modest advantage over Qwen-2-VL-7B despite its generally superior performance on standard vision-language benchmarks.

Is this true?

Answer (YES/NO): NO